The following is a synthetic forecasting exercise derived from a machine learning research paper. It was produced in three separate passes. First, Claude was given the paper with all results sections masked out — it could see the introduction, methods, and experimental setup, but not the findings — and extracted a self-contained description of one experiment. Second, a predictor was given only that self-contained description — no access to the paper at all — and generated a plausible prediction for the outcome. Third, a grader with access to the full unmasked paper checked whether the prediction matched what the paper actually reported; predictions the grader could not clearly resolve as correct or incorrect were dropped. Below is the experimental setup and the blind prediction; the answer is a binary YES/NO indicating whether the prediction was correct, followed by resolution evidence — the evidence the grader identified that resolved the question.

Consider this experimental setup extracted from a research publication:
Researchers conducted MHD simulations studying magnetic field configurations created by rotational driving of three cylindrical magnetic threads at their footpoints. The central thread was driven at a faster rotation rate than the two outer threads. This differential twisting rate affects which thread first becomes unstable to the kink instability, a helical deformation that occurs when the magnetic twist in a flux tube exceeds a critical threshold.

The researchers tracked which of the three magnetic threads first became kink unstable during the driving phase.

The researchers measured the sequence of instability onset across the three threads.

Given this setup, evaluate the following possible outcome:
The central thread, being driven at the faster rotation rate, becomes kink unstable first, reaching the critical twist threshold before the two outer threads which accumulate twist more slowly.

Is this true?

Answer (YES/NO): YES